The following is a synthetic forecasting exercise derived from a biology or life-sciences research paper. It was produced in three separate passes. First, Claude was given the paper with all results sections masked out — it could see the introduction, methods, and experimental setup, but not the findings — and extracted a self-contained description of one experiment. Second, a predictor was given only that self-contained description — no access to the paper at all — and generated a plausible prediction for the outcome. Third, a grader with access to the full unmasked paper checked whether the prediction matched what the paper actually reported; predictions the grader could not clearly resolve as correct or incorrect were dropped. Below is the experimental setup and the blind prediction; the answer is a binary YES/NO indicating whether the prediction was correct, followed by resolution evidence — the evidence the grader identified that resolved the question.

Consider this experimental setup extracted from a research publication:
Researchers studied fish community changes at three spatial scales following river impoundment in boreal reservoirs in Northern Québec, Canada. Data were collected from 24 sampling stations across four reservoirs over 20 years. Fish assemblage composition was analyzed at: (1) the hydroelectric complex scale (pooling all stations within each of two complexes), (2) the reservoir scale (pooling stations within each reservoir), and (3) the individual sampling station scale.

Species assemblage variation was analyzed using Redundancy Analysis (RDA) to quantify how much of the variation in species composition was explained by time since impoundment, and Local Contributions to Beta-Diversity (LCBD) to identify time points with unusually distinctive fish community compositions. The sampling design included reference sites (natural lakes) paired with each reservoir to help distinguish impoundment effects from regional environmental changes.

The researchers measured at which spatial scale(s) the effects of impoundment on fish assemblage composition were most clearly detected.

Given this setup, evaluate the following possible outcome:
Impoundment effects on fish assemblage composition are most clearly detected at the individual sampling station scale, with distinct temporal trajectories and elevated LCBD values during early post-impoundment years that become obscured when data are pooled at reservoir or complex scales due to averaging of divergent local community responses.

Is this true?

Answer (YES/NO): YES